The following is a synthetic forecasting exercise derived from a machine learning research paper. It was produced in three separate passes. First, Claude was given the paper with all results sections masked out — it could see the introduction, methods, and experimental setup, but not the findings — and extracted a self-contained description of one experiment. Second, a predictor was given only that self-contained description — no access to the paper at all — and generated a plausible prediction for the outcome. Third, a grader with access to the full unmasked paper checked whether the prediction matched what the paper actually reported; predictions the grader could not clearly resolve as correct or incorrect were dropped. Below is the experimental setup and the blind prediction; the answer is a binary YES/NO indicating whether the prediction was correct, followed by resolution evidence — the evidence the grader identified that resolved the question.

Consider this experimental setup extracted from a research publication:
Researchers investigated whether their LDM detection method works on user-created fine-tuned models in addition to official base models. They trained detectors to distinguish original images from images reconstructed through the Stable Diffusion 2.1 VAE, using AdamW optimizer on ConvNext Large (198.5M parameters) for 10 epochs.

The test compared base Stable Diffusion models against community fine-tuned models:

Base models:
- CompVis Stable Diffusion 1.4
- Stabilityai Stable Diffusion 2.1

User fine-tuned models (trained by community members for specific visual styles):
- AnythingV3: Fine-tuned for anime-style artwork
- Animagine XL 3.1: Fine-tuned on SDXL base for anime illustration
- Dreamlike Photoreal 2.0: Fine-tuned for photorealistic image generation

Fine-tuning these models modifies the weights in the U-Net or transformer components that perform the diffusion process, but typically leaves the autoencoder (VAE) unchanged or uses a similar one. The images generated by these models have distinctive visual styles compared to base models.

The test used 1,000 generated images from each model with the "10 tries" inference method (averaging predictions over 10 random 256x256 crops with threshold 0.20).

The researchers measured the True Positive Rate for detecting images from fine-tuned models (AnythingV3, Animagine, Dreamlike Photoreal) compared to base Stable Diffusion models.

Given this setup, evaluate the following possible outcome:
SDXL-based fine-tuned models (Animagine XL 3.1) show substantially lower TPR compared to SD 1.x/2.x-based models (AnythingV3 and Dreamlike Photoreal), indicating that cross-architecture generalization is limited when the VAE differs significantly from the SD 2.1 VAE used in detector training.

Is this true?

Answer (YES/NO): NO